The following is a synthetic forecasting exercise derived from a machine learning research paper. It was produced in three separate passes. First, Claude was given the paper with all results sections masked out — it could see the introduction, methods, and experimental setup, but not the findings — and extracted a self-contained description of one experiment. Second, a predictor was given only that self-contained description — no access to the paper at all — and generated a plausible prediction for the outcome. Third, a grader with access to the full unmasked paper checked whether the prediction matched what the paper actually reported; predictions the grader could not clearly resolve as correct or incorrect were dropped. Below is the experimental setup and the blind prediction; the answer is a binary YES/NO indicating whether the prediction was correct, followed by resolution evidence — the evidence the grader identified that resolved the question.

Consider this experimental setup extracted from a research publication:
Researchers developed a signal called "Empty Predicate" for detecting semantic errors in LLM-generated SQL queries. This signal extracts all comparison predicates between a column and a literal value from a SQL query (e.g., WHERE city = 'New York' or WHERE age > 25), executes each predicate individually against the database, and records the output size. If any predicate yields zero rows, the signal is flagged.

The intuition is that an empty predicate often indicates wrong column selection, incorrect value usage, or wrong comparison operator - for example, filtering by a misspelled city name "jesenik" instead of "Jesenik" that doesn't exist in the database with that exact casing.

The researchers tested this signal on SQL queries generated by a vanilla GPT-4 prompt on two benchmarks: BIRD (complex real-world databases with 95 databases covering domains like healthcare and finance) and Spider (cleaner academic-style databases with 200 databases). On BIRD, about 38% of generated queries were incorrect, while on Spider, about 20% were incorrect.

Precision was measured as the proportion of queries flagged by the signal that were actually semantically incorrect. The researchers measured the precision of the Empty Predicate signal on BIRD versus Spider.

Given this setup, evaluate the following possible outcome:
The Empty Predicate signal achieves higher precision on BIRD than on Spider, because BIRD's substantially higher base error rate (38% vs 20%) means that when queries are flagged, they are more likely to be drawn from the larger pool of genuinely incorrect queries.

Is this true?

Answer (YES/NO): YES